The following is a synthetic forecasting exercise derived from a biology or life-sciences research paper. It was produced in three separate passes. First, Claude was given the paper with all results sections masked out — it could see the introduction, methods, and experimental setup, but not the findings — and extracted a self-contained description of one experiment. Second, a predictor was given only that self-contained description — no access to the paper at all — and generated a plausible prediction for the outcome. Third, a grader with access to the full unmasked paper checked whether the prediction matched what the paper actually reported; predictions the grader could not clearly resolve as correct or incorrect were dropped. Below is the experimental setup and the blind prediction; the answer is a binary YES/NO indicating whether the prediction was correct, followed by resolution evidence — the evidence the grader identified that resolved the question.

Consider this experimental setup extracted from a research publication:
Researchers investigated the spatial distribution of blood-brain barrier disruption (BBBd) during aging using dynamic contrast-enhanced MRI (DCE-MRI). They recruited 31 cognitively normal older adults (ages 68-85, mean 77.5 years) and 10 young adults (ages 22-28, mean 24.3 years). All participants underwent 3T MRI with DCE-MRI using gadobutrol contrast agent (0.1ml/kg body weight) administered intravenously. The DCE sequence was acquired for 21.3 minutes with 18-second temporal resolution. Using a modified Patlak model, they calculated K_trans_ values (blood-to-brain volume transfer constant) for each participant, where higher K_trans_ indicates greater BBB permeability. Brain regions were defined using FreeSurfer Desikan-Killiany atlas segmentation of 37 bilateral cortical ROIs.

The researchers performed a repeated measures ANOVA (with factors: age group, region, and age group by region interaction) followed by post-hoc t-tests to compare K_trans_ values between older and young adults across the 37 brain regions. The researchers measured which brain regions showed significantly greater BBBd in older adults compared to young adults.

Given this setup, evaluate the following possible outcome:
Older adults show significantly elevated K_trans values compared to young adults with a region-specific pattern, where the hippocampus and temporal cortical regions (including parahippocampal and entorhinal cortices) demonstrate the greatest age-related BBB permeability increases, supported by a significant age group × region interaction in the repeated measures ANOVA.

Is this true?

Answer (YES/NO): NO